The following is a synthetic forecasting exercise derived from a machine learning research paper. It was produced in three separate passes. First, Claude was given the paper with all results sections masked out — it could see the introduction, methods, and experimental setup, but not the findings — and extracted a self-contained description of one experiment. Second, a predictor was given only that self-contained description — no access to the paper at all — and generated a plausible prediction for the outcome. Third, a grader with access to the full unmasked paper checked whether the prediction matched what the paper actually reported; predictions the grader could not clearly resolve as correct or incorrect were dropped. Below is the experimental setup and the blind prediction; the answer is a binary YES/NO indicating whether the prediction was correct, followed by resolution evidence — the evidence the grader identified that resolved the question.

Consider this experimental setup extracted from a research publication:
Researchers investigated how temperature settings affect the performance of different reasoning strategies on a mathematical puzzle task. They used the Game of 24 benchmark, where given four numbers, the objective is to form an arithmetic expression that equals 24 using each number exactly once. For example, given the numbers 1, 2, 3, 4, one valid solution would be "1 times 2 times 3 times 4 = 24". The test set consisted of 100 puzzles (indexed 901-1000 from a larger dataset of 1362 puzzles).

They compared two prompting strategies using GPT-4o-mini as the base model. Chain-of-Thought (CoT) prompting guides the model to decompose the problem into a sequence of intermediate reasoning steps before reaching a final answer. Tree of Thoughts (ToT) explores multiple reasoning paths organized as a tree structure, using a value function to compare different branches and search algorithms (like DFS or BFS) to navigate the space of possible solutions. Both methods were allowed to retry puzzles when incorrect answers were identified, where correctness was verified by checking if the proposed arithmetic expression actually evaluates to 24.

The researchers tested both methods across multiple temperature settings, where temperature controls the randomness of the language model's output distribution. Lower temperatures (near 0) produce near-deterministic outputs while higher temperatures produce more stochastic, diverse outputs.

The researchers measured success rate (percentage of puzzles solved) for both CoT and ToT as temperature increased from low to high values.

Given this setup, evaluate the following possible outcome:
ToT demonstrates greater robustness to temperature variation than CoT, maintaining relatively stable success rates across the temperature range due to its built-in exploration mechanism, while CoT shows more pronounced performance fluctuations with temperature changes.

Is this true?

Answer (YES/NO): NO